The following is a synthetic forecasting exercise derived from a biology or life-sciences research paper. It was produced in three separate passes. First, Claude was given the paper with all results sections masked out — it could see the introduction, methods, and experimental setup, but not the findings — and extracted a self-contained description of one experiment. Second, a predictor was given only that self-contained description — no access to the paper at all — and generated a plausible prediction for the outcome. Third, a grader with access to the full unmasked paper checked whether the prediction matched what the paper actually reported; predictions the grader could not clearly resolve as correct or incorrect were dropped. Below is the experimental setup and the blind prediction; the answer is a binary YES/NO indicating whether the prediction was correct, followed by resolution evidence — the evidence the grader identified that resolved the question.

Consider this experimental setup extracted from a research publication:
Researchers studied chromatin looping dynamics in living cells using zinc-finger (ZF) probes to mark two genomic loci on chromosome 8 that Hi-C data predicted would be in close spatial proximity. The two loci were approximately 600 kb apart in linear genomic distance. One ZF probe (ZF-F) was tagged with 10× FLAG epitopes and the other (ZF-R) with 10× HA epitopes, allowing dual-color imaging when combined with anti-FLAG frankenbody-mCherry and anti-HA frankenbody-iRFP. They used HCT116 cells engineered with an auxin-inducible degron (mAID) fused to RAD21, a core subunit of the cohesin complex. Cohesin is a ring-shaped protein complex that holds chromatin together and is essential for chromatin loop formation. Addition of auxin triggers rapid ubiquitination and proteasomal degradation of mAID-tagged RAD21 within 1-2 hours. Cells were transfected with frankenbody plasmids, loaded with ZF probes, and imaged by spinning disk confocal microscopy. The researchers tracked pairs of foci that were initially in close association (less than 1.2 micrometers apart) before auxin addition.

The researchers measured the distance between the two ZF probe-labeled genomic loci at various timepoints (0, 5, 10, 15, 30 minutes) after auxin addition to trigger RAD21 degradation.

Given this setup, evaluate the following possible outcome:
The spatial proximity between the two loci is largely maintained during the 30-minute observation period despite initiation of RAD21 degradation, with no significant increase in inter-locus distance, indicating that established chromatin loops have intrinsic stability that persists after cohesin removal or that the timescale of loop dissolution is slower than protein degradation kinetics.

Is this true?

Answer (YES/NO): NO